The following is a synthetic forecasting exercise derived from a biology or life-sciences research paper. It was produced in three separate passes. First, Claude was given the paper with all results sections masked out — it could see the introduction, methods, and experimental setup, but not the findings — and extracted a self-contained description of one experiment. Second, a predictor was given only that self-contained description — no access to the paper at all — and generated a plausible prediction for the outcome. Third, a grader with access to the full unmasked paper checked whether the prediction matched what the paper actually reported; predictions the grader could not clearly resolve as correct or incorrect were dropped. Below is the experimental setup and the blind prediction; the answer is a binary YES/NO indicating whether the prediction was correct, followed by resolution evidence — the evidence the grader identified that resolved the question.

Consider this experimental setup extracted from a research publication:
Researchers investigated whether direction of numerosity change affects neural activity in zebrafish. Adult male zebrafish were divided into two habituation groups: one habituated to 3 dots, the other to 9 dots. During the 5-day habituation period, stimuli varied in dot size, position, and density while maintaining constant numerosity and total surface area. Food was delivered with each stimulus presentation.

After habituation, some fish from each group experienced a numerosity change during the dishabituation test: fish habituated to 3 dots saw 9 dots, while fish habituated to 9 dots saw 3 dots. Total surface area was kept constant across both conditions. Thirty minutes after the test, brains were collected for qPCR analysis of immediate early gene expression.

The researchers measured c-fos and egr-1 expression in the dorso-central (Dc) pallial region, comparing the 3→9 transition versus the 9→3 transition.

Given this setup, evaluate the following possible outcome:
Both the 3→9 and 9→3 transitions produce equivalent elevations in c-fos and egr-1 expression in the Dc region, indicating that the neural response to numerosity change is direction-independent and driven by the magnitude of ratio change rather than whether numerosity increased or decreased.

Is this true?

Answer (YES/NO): NO